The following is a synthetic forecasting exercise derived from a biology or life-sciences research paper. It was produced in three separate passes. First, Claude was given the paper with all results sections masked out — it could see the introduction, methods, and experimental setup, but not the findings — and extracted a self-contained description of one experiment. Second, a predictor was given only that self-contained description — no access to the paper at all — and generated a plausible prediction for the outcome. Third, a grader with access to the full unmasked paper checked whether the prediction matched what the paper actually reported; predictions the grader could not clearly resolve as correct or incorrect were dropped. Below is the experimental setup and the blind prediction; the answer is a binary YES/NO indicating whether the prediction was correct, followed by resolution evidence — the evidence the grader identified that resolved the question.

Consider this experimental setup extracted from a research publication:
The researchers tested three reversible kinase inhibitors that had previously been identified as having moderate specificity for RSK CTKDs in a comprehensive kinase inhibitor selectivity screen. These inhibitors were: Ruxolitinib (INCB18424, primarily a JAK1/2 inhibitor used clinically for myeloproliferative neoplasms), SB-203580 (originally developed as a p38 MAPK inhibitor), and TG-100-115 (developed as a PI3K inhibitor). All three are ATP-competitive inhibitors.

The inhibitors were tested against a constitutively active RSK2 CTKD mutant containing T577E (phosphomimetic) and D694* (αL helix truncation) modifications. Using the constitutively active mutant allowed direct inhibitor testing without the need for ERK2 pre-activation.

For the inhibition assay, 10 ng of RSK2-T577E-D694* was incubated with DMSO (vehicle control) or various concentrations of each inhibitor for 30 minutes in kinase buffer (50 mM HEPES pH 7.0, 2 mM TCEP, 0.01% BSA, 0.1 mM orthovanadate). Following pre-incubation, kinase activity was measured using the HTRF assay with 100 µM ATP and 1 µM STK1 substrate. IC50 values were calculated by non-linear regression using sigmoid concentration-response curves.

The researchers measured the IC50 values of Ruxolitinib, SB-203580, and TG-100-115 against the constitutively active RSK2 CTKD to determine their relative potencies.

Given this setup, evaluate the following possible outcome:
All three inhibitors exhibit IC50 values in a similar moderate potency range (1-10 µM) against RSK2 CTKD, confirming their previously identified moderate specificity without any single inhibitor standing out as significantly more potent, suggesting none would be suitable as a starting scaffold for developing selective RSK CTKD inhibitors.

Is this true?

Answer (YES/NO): NO